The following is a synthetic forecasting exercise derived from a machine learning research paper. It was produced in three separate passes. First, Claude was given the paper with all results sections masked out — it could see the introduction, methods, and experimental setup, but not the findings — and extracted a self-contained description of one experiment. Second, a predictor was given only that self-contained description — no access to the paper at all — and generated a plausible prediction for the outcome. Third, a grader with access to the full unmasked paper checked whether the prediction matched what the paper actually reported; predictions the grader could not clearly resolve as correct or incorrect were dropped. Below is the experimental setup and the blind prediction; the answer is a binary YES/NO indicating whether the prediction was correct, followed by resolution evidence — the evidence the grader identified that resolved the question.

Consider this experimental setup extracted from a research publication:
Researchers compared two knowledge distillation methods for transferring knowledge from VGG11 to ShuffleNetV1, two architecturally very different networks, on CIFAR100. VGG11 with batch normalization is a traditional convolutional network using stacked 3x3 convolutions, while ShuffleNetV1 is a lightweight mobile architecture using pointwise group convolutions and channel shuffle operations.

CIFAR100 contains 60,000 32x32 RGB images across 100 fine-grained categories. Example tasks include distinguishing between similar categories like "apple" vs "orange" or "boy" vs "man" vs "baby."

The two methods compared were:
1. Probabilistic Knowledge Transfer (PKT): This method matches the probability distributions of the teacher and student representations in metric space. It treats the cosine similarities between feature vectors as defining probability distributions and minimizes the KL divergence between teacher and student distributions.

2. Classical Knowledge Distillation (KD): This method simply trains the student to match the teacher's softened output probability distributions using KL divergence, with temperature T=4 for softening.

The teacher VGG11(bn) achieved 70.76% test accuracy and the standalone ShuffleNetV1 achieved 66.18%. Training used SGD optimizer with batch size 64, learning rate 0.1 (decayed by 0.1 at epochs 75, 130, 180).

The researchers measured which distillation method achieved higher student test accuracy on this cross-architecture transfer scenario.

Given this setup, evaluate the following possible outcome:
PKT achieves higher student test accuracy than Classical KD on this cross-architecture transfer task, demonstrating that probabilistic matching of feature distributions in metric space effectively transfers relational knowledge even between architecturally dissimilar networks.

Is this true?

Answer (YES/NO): NO